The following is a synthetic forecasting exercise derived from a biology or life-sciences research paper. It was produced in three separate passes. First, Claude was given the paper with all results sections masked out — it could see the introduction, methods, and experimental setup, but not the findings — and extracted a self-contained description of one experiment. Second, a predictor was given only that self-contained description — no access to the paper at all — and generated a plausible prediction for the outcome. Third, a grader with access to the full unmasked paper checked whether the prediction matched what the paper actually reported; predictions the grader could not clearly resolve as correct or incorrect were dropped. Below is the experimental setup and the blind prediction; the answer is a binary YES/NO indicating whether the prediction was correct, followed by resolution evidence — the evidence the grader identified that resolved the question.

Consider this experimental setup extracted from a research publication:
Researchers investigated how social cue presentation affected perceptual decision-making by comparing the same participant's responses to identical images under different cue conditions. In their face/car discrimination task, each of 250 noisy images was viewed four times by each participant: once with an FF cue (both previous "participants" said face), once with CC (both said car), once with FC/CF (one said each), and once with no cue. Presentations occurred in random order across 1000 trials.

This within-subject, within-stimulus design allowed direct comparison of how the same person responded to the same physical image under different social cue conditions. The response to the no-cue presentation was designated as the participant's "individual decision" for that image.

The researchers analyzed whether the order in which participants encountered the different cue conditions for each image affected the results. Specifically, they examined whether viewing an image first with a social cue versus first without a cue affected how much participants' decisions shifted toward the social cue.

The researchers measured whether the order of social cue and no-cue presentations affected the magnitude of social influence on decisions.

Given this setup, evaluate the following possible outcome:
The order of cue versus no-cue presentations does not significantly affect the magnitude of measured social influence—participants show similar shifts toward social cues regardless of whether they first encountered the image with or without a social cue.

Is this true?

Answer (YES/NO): YES